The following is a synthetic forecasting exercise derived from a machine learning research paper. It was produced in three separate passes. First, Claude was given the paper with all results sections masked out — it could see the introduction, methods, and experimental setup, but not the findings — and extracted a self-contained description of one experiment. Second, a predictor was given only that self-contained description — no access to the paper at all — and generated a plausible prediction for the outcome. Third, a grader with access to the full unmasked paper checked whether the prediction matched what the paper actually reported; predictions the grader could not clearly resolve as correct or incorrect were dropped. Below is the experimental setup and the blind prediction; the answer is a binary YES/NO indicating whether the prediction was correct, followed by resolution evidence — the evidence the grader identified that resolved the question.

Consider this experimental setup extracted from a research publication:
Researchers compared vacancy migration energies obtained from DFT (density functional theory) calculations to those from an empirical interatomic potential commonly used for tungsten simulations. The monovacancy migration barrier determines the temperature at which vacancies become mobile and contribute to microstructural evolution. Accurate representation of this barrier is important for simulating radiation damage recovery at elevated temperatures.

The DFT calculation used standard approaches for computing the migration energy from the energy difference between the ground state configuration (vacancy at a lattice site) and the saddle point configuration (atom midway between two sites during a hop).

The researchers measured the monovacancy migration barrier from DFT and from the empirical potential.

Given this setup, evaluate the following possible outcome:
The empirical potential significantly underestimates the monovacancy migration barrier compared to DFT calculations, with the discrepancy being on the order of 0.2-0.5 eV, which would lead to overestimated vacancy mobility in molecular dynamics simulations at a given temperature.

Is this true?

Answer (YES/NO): YES